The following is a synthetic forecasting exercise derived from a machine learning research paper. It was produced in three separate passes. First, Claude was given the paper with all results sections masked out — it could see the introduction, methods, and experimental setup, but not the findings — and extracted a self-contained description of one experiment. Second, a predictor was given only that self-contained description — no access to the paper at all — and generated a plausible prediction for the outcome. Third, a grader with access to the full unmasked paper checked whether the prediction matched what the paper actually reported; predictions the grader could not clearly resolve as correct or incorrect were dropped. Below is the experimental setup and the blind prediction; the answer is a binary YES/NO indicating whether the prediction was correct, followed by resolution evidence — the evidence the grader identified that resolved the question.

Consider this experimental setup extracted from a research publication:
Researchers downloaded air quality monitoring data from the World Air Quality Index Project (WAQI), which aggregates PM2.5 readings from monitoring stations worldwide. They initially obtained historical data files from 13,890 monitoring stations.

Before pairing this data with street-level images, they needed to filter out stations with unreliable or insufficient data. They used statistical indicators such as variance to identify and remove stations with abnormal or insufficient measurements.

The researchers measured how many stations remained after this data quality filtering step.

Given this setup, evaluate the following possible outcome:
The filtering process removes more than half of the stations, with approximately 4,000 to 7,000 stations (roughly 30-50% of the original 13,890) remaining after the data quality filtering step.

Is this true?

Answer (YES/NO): NO